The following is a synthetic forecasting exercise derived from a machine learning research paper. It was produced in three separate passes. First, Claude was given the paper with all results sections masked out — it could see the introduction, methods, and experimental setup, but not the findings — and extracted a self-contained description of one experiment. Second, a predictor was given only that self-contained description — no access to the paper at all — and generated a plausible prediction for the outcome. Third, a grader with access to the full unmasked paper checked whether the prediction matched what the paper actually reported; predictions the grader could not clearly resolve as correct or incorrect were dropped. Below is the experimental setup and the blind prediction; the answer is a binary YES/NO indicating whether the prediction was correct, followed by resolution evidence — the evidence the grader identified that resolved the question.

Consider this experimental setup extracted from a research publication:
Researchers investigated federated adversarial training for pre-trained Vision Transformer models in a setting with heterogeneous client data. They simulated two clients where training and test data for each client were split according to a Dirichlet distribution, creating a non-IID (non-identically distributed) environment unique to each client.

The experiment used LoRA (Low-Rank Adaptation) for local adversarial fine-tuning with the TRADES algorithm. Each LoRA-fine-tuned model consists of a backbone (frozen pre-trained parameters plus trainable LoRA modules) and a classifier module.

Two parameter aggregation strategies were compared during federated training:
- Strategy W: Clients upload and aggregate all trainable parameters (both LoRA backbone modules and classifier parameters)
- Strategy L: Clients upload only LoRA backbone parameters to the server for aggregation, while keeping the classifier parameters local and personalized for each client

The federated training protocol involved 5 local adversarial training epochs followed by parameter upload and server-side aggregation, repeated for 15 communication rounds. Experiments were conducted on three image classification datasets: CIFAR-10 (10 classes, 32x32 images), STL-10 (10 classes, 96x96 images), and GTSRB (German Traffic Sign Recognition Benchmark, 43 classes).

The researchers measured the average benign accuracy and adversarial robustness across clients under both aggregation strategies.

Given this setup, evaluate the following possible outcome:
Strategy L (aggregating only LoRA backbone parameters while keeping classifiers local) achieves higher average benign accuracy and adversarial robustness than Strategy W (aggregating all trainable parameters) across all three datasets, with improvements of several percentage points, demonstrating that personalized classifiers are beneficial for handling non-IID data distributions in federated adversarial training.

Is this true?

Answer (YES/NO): YES